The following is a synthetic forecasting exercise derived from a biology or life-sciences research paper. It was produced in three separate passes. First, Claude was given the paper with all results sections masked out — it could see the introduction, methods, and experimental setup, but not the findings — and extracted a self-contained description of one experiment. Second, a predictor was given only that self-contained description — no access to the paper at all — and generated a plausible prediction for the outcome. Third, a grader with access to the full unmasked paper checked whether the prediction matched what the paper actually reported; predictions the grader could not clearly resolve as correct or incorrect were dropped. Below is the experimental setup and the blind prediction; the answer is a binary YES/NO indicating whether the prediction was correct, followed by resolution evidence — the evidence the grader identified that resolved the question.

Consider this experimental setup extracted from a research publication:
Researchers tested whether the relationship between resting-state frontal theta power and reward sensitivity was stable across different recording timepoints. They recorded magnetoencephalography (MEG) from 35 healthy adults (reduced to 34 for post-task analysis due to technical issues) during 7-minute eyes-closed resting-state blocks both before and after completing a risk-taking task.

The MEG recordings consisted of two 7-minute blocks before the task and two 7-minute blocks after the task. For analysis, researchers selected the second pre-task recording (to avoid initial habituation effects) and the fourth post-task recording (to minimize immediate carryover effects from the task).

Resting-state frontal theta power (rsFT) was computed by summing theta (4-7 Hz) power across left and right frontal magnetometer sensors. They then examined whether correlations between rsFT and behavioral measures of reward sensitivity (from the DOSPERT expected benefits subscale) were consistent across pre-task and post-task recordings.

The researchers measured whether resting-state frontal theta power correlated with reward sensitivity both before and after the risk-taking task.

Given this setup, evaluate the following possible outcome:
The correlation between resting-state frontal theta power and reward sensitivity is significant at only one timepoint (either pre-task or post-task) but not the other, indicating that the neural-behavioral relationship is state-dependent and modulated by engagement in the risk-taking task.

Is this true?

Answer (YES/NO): NO